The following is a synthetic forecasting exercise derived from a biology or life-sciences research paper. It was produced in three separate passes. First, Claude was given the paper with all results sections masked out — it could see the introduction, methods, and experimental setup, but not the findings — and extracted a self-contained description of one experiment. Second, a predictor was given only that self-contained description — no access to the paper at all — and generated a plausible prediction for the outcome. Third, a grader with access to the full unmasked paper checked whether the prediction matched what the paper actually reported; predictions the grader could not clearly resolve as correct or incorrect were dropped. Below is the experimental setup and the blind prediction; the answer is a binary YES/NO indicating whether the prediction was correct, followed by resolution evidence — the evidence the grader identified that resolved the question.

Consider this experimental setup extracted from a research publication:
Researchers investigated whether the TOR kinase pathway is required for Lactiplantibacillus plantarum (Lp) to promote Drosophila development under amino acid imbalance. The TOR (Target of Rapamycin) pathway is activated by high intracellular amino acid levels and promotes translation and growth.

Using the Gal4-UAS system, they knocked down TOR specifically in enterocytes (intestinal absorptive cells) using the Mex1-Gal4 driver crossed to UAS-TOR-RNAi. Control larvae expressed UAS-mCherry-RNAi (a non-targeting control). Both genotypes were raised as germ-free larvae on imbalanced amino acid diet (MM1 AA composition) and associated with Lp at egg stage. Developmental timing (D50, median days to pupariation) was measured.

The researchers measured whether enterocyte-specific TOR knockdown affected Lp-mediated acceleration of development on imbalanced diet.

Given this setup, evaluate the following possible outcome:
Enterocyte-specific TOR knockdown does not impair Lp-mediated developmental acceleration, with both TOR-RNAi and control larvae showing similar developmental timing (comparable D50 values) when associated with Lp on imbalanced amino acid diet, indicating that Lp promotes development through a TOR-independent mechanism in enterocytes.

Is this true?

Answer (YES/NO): YES